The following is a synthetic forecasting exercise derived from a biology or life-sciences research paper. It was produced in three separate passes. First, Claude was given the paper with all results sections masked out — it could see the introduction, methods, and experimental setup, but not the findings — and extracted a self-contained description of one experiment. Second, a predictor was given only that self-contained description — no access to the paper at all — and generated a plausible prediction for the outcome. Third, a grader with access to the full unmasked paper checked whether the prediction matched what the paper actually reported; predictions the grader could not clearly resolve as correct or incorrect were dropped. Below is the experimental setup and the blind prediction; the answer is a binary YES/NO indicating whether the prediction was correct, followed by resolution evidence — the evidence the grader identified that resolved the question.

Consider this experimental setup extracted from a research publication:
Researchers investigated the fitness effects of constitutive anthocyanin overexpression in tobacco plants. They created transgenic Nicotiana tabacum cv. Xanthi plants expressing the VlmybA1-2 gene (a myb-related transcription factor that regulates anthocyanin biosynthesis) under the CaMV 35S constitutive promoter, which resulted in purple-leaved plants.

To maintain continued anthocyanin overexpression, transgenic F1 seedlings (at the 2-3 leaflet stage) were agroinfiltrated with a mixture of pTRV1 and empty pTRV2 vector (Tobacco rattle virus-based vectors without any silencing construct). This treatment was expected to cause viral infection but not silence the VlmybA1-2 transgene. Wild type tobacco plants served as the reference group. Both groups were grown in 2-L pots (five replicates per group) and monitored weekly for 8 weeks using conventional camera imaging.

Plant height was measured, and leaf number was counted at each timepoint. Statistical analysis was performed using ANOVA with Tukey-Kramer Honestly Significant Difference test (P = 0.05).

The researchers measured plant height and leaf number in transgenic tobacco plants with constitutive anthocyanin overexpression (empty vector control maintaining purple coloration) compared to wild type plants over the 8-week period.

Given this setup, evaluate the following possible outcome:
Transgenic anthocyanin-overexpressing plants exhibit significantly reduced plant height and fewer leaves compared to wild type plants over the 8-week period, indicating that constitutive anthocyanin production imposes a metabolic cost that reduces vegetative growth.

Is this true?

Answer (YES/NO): YES